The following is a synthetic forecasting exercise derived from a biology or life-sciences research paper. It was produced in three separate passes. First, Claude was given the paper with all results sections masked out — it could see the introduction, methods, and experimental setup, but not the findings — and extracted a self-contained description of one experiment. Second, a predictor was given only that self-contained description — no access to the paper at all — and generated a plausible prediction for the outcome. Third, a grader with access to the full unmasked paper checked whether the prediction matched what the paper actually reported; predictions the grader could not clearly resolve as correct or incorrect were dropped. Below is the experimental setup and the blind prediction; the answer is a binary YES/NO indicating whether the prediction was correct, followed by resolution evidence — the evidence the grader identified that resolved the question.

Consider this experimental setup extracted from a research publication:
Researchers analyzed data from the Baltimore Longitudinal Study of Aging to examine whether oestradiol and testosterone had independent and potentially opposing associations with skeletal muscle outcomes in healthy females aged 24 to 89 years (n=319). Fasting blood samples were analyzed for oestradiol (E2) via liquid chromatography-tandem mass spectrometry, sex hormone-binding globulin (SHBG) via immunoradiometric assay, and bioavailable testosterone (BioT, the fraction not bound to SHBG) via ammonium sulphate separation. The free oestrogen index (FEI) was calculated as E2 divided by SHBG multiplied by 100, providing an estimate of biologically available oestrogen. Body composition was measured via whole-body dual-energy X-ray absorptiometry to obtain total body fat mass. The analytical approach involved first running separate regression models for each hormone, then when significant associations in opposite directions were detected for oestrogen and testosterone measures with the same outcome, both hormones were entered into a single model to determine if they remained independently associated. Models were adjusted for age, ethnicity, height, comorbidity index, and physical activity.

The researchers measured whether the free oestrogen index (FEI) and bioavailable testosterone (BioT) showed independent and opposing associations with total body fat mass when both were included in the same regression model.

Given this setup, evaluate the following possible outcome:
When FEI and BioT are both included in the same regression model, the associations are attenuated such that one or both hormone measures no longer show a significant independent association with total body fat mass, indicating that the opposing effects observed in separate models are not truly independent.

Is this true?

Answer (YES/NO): NO